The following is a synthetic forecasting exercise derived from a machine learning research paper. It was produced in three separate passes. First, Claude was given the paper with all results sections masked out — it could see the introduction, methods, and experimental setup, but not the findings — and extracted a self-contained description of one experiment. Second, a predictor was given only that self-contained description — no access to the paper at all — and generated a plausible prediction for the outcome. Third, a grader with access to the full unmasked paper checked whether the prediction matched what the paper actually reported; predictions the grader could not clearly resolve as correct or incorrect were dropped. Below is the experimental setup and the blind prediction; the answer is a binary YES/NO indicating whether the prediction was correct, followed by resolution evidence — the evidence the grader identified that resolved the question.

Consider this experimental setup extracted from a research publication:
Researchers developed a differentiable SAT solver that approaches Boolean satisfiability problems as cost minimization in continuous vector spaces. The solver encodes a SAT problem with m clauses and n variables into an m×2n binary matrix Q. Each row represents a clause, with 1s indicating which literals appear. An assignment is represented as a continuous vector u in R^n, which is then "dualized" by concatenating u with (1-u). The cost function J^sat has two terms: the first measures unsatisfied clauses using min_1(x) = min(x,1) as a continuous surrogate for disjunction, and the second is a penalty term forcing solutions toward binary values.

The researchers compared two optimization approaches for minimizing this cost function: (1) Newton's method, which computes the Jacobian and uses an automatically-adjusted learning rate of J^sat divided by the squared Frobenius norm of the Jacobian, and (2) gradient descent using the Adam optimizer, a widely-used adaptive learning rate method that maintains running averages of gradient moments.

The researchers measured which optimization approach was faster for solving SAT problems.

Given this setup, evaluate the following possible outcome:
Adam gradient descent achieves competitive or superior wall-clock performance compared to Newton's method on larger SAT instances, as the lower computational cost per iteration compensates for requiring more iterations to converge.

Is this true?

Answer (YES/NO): NO